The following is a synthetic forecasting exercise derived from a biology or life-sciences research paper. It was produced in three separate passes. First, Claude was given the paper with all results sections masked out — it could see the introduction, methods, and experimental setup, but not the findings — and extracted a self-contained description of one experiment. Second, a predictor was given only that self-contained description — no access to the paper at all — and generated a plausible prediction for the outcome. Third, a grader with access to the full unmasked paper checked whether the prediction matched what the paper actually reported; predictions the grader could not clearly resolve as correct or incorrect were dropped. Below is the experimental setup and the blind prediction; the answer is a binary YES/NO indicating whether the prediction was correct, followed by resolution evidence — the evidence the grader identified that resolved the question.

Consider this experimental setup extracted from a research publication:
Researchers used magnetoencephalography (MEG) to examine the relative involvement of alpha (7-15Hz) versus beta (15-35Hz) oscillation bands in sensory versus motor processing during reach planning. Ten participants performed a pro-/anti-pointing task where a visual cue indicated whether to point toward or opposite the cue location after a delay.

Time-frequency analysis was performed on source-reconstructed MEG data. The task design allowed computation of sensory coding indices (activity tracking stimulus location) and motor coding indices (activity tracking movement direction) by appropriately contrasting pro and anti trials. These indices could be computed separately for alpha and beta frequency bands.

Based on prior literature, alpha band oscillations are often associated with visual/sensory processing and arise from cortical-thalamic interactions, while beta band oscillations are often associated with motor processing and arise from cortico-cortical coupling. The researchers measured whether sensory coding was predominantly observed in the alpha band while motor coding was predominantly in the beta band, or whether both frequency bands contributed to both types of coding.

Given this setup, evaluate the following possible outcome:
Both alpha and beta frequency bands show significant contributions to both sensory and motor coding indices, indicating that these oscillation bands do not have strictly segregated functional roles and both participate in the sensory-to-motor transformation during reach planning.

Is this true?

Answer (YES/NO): YES